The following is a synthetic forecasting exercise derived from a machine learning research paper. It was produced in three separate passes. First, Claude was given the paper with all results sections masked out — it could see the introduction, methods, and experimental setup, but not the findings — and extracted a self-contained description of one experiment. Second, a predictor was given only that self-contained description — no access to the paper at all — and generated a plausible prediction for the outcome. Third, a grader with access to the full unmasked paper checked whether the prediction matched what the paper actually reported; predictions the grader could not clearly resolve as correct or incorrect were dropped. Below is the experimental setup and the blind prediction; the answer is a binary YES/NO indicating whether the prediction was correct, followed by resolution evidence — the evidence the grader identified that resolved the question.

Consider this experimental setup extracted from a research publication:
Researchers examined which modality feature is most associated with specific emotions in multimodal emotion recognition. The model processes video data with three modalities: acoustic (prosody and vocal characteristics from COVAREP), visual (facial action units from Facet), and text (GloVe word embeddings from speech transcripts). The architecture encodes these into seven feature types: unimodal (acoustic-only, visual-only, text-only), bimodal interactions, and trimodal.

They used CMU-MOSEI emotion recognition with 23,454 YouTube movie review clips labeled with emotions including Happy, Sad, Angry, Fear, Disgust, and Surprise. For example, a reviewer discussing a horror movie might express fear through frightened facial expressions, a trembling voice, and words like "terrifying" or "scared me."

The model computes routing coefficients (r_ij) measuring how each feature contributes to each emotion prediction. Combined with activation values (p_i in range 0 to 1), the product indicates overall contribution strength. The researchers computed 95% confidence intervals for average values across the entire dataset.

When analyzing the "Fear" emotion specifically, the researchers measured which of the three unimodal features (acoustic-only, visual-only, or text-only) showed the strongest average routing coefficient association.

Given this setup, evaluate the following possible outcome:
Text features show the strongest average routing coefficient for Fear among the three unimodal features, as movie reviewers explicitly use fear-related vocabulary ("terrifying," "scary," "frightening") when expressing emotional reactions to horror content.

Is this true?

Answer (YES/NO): YES